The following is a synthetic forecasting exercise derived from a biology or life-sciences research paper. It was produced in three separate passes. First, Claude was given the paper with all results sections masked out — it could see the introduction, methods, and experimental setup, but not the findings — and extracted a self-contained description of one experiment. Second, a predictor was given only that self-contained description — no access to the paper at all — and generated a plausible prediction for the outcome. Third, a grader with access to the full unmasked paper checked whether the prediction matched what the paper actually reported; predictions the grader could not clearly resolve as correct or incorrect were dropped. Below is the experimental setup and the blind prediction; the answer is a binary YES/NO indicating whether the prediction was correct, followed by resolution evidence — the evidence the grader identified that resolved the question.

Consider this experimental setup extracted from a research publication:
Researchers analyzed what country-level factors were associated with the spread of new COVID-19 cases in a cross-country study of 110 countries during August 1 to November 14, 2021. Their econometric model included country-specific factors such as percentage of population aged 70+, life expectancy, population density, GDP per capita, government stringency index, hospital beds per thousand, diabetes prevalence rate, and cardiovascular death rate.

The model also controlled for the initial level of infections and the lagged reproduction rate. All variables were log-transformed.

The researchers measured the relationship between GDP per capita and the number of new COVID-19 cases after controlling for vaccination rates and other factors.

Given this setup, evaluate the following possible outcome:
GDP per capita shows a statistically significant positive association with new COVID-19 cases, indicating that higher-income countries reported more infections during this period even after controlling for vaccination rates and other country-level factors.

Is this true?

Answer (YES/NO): YES